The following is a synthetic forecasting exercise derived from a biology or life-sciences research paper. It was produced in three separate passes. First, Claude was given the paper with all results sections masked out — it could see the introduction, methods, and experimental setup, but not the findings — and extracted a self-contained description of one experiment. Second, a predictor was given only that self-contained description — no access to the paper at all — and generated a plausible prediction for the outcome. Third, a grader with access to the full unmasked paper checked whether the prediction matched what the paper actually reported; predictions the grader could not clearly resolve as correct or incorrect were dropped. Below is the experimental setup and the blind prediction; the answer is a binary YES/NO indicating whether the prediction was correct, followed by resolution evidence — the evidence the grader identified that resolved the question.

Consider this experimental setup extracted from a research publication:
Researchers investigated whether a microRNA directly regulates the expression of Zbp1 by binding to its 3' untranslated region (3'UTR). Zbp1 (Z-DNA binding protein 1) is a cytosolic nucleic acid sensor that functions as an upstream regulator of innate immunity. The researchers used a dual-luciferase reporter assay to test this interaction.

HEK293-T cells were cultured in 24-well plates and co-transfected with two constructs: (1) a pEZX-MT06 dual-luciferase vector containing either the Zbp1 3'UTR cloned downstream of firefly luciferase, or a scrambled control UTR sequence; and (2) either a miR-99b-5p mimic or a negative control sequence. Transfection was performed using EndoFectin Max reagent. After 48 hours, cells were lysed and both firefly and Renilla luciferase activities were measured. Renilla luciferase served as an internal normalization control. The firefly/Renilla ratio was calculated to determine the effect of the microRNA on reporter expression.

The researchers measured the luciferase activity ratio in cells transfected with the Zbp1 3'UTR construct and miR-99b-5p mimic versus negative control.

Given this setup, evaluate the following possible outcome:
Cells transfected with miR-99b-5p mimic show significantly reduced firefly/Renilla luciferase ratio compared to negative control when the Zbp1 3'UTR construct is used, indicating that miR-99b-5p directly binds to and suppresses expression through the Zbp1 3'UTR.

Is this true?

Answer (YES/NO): YES